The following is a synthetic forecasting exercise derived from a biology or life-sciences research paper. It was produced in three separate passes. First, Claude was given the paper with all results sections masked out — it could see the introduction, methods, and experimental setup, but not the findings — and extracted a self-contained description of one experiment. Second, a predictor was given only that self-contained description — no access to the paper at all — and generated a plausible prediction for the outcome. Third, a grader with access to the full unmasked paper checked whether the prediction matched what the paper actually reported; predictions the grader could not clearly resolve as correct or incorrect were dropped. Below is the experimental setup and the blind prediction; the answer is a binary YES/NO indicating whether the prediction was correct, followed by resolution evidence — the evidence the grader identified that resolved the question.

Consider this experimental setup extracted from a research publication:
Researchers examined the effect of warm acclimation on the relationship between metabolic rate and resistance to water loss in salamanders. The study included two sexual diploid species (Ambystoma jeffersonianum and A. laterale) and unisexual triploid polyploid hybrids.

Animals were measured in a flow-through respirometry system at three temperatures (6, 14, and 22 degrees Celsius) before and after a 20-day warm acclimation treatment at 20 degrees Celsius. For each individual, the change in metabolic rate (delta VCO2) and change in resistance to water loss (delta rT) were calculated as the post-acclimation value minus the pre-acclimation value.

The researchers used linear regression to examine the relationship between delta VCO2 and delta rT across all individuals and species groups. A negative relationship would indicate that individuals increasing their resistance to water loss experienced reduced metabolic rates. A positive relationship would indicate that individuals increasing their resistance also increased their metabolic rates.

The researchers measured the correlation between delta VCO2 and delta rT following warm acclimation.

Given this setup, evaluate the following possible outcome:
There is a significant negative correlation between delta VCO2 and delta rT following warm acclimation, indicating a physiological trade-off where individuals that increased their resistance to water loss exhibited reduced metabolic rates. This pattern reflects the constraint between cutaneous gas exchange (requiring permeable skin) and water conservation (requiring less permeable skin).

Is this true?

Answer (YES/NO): YES